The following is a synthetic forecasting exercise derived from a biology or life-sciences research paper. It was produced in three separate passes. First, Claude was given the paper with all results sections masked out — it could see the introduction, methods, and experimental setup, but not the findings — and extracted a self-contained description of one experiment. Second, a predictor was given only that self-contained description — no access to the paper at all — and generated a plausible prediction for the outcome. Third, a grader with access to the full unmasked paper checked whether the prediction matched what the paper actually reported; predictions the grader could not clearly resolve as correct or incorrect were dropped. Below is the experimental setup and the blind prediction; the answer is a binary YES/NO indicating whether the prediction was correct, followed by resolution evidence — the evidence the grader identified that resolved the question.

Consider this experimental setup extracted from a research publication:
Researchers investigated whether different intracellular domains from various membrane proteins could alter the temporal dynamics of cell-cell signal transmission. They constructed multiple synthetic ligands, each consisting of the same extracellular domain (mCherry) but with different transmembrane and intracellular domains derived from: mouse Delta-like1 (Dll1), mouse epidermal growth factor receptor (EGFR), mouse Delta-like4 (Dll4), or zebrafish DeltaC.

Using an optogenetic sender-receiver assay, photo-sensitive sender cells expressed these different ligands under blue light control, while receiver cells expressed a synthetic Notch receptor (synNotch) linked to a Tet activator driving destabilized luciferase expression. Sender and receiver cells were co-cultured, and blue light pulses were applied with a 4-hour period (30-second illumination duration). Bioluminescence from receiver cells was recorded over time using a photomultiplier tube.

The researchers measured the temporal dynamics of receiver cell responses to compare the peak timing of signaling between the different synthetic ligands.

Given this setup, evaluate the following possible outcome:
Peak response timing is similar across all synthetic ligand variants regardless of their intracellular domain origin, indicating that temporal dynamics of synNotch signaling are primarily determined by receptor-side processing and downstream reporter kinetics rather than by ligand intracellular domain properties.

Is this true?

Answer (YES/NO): NO